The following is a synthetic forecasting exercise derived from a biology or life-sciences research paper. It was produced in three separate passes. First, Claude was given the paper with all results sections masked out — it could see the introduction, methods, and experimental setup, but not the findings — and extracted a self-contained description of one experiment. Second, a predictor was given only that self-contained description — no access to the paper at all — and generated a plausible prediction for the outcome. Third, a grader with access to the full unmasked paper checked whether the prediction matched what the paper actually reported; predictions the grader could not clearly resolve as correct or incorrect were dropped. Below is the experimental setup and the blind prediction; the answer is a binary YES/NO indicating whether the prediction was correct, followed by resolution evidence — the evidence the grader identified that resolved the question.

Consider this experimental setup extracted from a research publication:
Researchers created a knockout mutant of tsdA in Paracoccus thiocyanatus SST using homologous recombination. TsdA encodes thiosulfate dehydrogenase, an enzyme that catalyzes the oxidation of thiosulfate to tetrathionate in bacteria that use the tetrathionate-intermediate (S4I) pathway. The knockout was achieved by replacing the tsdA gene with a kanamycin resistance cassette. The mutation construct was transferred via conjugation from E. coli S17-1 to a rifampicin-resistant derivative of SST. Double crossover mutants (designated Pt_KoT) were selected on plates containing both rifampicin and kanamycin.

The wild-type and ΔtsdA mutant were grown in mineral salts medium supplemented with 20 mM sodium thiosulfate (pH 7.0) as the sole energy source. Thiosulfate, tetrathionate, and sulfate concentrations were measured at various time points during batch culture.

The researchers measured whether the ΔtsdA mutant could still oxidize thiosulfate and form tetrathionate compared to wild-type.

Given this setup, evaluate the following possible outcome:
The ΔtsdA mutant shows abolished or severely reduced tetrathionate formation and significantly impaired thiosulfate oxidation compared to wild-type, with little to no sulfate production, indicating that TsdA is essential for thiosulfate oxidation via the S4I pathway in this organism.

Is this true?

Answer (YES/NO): NO